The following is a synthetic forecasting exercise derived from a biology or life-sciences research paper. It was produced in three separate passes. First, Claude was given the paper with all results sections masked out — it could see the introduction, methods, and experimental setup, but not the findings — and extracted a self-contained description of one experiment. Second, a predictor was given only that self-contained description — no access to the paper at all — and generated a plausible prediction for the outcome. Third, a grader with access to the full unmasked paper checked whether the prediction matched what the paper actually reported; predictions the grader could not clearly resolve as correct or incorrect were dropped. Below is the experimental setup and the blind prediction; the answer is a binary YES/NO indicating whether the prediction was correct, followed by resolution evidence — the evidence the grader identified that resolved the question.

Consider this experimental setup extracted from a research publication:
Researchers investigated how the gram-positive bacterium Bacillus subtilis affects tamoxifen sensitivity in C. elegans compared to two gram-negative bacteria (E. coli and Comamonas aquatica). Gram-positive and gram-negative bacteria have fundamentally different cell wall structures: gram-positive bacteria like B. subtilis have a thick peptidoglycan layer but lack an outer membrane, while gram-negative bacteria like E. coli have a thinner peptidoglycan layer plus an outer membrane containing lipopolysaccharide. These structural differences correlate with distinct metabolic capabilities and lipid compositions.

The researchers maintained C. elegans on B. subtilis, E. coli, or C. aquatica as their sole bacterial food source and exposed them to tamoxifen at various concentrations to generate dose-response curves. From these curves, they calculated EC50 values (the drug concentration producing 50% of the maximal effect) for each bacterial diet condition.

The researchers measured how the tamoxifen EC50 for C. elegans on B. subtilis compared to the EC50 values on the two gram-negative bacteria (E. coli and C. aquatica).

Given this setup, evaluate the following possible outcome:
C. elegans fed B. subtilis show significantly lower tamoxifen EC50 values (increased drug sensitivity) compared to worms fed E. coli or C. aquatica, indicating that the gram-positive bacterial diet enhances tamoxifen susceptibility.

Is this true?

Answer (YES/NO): YES